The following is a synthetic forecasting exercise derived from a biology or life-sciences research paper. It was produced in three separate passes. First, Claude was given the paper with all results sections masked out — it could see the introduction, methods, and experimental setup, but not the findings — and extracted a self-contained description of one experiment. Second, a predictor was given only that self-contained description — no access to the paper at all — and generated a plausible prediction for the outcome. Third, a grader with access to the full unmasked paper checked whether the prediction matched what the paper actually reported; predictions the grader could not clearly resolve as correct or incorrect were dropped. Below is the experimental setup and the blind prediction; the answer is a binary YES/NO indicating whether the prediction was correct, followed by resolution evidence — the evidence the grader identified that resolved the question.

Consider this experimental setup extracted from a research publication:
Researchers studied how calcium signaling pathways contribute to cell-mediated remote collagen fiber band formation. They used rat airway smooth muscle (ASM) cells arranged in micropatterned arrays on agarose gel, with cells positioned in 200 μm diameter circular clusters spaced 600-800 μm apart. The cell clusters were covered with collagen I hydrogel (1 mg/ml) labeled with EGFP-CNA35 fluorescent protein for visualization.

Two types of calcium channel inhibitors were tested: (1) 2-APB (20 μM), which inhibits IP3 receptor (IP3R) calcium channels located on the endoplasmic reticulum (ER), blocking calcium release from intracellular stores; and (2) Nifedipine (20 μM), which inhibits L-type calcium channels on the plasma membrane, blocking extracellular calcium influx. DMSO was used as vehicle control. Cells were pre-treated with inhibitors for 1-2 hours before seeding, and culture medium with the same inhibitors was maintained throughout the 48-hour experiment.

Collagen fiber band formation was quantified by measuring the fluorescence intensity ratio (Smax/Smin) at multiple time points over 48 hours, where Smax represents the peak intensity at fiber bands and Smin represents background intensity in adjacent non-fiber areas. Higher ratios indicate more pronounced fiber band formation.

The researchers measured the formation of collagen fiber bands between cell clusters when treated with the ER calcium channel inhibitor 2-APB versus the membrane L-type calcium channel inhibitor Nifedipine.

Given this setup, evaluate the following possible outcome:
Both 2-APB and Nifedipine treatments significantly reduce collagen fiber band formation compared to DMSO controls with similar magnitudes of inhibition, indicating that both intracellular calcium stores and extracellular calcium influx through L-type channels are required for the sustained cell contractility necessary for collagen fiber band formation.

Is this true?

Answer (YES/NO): NO